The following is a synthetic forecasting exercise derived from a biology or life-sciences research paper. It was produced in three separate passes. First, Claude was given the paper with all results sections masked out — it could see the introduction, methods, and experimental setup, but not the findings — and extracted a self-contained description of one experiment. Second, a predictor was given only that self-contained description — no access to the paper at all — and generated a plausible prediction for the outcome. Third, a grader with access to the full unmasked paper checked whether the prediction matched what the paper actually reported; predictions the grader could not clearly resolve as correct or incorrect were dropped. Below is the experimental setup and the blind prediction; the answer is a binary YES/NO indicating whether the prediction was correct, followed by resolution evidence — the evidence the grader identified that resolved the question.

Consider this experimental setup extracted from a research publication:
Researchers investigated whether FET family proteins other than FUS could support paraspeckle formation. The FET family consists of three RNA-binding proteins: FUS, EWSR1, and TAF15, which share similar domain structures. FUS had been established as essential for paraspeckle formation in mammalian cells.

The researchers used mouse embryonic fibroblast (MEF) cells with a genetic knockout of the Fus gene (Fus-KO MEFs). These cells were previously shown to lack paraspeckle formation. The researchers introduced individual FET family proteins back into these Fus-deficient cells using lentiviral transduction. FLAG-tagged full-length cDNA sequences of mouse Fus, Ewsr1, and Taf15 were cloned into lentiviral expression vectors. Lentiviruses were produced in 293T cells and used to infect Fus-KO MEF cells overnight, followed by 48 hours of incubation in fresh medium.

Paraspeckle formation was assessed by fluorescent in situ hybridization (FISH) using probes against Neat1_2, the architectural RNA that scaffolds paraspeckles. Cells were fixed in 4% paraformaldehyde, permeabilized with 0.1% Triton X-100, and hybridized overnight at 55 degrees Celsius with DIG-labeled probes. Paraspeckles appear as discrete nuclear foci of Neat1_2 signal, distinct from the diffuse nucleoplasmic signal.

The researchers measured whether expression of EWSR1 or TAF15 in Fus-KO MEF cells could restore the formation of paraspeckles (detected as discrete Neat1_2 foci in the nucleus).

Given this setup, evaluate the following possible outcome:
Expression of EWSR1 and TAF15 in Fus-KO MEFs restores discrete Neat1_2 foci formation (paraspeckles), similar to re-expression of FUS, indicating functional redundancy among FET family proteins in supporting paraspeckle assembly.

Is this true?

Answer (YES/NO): YES